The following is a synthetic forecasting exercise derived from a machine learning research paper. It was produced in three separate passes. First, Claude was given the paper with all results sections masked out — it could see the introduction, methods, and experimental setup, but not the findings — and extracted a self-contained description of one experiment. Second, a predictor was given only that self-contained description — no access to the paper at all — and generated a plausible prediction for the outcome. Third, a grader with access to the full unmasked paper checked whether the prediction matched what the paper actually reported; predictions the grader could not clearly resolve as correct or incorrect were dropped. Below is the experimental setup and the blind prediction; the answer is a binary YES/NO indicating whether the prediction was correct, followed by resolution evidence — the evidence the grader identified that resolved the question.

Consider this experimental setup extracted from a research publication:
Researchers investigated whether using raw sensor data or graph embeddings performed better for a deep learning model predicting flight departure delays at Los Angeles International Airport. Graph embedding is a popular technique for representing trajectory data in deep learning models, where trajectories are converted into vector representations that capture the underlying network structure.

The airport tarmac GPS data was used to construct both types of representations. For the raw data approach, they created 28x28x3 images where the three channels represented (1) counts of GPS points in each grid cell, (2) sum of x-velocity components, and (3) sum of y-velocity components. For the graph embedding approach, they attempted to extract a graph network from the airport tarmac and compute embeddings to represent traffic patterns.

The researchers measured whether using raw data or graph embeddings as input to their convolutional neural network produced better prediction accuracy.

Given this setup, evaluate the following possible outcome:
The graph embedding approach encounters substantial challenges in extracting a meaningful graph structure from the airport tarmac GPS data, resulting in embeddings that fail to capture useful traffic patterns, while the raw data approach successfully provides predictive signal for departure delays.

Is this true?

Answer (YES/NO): YES